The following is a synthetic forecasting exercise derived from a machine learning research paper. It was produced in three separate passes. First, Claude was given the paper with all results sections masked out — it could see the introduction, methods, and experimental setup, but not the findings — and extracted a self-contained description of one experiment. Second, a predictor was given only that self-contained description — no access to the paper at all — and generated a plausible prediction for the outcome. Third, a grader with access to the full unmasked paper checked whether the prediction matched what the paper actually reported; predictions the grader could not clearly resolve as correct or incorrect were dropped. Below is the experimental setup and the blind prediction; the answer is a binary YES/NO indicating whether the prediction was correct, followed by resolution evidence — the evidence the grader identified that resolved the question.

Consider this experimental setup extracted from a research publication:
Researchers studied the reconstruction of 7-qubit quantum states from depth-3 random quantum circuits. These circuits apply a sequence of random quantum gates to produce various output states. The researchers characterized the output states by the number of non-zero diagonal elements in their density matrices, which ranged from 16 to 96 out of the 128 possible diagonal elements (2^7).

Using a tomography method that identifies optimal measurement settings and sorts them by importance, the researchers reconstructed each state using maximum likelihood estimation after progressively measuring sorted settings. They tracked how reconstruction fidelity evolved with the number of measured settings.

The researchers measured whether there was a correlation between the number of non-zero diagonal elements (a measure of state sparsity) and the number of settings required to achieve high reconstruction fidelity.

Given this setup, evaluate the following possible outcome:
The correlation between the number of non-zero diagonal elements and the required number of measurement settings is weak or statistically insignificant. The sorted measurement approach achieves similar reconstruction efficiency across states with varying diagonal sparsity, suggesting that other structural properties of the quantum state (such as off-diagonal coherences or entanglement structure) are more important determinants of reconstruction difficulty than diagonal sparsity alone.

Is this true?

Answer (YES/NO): NO